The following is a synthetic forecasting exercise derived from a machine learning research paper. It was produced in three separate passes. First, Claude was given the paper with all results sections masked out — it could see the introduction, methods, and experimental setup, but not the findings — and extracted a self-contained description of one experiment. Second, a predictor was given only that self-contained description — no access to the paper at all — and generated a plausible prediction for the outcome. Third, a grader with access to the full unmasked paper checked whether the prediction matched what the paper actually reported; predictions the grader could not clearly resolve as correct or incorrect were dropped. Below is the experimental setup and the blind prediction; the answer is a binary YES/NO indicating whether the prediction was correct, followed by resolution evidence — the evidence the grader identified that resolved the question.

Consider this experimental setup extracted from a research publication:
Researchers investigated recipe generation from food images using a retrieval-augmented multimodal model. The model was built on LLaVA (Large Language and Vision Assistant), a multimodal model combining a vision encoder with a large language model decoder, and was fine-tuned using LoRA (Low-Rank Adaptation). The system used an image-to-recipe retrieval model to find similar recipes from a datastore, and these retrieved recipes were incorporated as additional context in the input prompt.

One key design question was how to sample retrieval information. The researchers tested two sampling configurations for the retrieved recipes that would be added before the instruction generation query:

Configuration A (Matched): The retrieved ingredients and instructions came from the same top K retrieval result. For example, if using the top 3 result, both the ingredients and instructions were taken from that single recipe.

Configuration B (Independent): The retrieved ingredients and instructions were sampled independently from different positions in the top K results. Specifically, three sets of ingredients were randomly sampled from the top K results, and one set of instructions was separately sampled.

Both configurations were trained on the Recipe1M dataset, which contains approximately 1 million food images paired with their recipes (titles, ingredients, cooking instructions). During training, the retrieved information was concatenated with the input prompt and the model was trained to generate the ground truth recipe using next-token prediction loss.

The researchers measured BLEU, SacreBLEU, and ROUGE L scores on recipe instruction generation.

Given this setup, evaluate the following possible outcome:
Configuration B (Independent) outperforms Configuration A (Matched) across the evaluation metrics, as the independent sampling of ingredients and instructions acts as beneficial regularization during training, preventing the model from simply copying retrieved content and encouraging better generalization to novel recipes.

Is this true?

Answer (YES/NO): YES